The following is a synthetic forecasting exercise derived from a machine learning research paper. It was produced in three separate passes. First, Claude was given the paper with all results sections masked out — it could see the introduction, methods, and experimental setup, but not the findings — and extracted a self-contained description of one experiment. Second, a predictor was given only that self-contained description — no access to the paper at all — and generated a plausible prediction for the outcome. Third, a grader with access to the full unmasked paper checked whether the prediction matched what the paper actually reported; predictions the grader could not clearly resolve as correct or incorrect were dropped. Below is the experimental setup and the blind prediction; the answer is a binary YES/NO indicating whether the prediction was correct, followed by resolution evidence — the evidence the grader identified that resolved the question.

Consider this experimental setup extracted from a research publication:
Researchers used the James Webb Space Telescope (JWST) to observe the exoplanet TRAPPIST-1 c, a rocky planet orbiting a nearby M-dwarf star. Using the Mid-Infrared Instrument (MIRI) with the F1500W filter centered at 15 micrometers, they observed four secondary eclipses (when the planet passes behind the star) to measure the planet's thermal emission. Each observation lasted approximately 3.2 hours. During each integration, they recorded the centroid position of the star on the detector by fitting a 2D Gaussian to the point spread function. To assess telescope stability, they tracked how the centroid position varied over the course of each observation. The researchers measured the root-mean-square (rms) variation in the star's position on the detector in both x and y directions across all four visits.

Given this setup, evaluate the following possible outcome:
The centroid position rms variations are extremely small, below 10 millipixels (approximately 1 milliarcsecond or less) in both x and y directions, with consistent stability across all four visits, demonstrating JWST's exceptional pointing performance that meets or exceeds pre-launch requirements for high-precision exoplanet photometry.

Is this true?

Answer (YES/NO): YES